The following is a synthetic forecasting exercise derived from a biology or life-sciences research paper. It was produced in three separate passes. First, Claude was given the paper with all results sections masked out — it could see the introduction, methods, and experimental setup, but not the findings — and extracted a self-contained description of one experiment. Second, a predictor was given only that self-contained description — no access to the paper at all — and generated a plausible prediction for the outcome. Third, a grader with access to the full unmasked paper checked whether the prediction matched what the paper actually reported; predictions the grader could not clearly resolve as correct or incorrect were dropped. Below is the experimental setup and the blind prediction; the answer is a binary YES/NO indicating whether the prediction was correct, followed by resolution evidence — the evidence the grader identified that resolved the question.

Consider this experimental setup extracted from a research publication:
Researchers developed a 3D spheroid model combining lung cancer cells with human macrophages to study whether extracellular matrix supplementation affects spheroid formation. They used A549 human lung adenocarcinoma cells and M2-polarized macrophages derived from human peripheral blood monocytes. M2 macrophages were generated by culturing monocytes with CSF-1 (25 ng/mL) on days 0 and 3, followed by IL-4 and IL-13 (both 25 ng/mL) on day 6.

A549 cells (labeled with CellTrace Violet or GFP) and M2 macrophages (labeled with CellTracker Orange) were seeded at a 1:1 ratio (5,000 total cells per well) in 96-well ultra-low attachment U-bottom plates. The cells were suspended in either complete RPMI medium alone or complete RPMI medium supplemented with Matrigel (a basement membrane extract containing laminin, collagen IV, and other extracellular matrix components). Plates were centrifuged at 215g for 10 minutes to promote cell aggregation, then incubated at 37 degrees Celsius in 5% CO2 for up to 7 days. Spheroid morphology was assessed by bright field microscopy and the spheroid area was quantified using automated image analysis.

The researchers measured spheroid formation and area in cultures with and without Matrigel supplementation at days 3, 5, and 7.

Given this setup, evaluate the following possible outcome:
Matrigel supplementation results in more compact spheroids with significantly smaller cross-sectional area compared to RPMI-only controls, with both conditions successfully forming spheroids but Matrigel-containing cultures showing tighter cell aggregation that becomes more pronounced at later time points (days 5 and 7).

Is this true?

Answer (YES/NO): NO